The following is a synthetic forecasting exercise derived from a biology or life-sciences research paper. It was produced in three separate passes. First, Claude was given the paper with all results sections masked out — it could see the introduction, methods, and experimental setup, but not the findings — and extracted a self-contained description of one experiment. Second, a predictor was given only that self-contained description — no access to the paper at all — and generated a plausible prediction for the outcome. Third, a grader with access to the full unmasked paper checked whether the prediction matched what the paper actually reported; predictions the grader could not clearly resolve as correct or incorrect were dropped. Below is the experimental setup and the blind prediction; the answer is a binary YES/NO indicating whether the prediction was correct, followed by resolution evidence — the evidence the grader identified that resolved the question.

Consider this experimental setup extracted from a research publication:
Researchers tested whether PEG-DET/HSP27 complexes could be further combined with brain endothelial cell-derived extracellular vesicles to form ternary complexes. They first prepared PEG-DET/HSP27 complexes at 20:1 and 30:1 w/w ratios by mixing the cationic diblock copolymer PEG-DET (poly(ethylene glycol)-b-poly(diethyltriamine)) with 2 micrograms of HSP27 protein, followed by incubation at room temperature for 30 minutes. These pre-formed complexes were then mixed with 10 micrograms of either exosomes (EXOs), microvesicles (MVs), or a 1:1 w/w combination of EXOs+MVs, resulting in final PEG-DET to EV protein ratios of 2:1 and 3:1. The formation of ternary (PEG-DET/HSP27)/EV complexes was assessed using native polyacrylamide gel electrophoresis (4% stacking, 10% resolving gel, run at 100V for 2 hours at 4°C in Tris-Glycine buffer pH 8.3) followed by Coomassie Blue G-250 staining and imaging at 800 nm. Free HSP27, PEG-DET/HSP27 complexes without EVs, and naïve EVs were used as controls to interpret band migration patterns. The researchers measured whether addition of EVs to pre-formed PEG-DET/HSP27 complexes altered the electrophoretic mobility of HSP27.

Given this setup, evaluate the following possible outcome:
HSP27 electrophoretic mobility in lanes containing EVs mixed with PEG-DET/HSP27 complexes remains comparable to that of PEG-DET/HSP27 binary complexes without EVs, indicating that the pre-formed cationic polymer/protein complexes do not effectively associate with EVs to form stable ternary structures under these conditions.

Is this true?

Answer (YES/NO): NO